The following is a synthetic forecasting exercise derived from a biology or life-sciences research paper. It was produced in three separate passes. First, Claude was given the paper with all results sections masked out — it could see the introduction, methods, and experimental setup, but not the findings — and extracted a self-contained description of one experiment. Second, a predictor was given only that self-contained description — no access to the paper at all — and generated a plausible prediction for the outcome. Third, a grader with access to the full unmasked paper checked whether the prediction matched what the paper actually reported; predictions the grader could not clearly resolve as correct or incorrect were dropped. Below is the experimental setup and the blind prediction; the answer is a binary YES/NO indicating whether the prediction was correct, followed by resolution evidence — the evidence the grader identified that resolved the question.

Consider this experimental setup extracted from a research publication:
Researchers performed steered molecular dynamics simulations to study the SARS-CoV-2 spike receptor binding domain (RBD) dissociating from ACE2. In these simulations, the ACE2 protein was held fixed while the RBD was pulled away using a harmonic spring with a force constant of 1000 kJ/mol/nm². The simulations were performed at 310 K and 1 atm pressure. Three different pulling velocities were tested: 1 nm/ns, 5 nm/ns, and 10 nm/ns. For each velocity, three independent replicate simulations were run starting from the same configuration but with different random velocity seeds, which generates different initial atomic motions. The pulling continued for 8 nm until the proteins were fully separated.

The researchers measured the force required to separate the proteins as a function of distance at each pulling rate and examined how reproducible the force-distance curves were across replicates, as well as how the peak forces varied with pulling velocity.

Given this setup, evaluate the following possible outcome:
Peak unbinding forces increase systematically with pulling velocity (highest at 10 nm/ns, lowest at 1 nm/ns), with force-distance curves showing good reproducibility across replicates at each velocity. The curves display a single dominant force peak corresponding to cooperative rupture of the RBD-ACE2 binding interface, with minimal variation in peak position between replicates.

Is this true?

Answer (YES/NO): NO